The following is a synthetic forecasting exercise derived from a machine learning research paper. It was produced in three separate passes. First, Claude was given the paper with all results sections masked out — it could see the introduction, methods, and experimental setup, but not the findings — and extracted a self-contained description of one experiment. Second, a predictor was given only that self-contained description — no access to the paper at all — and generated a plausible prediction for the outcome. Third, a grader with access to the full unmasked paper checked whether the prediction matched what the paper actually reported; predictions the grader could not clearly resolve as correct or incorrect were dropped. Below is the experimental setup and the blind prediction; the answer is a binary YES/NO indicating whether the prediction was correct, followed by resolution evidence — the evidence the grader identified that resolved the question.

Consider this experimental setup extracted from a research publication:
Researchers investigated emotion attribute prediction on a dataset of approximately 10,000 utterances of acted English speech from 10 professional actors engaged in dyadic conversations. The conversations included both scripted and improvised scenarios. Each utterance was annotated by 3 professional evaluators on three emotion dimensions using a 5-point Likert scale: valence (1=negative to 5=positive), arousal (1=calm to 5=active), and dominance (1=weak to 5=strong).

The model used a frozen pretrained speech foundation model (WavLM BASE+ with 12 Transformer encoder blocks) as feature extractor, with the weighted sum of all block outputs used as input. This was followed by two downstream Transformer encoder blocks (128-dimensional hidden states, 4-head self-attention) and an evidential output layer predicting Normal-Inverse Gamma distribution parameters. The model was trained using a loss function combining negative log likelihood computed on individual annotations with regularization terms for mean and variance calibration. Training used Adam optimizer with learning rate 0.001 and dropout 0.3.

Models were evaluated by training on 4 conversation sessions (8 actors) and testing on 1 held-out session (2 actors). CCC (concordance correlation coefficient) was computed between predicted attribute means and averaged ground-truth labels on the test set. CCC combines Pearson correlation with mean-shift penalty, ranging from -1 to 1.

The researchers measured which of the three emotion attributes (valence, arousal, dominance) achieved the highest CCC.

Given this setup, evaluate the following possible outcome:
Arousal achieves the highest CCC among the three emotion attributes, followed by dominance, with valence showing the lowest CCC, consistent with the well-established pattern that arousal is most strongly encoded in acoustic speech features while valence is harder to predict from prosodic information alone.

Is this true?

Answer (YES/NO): NO